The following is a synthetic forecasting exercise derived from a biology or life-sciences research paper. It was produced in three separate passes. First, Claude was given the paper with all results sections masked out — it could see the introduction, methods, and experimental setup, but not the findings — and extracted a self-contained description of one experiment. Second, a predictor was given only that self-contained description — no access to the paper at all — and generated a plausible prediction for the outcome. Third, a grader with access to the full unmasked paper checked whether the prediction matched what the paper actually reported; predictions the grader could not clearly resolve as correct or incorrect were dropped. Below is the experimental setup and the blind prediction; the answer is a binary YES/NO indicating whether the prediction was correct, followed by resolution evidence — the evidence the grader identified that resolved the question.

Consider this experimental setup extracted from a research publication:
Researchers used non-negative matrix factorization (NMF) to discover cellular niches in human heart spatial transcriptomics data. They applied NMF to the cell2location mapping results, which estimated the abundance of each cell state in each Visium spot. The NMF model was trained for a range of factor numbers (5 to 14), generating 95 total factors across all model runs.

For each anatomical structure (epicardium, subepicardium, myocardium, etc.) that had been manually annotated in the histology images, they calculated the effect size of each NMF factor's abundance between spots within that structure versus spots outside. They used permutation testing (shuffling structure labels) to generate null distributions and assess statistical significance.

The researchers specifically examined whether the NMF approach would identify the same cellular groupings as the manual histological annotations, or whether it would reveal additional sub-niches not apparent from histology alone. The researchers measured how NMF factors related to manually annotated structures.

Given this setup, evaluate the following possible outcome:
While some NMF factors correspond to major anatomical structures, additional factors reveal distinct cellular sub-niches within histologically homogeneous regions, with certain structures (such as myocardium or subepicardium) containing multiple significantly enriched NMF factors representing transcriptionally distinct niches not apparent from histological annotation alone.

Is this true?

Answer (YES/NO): YES